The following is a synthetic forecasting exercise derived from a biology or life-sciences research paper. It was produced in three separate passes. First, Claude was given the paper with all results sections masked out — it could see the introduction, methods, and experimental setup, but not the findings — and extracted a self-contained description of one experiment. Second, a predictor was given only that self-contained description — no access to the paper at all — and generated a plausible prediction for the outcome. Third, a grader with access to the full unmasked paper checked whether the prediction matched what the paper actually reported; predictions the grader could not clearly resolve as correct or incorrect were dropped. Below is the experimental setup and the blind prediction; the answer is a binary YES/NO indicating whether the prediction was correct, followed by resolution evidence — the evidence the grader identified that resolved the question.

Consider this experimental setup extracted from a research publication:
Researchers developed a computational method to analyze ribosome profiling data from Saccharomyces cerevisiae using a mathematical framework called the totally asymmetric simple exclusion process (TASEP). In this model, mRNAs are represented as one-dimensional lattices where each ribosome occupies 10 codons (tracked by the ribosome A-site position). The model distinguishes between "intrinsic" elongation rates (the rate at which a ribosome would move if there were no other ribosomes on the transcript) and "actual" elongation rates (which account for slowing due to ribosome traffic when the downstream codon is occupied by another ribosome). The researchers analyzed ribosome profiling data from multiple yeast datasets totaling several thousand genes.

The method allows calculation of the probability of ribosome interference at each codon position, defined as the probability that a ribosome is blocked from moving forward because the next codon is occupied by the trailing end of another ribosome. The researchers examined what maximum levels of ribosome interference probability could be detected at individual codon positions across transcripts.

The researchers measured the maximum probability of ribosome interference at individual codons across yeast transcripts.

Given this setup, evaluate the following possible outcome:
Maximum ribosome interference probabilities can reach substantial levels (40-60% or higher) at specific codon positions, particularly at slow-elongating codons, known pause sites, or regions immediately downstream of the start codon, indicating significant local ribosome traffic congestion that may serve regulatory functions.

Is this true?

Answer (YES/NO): NO